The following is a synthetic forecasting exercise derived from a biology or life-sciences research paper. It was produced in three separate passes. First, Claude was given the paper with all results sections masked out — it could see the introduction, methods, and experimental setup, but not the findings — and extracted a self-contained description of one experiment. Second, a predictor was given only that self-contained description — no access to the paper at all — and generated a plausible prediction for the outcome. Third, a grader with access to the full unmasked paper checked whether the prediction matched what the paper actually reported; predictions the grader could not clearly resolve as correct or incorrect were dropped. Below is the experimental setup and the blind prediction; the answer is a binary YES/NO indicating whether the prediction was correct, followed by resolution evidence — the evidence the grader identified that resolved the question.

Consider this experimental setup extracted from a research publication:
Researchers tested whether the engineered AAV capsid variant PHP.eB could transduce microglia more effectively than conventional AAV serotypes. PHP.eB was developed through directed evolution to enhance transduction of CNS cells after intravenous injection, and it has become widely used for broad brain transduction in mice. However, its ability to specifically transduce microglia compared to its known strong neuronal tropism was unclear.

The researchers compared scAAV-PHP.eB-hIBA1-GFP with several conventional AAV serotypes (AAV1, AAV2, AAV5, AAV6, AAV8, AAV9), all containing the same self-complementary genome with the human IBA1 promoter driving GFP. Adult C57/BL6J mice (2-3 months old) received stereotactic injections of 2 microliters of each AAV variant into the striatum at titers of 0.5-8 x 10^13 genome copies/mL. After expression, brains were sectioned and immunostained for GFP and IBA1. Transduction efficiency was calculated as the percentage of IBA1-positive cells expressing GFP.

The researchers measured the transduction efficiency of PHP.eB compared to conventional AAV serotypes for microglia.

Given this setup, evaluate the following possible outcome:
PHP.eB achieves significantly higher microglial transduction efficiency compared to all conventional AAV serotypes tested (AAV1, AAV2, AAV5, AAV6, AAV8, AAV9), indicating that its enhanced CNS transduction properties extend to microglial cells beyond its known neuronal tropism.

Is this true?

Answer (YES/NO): NO